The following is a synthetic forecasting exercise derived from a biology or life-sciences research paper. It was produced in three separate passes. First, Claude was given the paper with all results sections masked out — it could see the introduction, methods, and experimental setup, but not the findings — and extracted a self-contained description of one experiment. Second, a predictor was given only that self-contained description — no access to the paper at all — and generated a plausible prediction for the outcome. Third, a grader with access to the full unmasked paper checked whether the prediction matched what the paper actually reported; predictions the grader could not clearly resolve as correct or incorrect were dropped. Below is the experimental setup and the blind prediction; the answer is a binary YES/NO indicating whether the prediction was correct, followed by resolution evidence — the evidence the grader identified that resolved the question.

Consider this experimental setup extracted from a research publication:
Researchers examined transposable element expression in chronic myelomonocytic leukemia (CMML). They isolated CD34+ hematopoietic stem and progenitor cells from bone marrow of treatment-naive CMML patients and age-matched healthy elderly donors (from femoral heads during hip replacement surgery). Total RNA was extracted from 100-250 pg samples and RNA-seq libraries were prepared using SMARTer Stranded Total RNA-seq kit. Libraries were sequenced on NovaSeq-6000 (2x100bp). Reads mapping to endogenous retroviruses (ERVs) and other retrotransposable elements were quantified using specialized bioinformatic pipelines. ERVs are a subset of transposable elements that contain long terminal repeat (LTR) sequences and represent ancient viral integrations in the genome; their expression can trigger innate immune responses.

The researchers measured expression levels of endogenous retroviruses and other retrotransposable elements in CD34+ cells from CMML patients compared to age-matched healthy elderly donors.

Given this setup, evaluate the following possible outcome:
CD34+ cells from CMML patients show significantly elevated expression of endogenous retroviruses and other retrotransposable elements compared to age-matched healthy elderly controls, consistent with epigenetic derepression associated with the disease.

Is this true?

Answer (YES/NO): NO